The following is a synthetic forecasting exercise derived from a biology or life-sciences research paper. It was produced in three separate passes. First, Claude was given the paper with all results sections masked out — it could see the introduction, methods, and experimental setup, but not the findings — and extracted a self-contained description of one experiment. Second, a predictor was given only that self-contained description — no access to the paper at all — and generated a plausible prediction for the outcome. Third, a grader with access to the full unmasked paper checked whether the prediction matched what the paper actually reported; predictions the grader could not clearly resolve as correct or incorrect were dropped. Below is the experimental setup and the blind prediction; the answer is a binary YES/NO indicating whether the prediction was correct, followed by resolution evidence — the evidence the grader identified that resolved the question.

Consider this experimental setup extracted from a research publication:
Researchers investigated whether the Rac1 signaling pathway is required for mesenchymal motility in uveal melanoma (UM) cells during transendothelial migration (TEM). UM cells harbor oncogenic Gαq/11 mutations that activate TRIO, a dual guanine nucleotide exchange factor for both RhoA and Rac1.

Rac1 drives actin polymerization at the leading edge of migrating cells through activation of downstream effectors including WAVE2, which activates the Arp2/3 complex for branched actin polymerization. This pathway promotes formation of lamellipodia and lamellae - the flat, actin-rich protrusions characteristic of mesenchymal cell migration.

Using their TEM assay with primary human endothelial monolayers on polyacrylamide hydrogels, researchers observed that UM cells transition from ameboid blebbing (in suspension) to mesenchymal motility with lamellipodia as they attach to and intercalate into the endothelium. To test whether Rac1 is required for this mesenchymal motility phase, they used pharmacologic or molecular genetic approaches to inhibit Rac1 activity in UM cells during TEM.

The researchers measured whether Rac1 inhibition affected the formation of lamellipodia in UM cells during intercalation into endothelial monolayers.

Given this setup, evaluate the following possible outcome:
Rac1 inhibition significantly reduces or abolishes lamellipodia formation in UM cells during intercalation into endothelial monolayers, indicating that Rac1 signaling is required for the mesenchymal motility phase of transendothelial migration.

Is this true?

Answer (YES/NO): YES